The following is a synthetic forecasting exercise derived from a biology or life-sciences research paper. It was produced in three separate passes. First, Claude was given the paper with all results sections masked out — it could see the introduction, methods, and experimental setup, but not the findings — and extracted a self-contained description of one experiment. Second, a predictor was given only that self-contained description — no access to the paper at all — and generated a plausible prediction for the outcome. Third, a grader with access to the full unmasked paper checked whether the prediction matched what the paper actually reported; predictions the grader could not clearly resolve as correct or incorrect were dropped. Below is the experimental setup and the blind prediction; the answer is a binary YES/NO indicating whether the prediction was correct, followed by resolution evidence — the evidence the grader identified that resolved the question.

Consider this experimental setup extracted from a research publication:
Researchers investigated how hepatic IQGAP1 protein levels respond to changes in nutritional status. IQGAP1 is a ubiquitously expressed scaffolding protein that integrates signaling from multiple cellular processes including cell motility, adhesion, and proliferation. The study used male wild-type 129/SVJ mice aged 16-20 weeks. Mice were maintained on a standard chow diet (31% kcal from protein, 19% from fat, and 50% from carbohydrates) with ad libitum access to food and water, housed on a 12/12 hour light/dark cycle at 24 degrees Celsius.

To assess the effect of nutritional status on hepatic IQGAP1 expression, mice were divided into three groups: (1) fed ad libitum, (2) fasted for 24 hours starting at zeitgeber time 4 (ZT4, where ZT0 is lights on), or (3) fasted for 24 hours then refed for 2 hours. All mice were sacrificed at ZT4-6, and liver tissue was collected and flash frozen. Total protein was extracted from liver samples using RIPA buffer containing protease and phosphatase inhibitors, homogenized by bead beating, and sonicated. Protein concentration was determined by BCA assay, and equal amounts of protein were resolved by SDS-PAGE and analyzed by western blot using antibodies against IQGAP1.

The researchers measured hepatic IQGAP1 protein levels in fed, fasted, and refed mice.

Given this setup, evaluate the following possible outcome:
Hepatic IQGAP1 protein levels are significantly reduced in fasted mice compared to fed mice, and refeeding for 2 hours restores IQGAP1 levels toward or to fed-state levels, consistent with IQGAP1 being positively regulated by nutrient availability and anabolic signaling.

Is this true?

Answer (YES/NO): NO